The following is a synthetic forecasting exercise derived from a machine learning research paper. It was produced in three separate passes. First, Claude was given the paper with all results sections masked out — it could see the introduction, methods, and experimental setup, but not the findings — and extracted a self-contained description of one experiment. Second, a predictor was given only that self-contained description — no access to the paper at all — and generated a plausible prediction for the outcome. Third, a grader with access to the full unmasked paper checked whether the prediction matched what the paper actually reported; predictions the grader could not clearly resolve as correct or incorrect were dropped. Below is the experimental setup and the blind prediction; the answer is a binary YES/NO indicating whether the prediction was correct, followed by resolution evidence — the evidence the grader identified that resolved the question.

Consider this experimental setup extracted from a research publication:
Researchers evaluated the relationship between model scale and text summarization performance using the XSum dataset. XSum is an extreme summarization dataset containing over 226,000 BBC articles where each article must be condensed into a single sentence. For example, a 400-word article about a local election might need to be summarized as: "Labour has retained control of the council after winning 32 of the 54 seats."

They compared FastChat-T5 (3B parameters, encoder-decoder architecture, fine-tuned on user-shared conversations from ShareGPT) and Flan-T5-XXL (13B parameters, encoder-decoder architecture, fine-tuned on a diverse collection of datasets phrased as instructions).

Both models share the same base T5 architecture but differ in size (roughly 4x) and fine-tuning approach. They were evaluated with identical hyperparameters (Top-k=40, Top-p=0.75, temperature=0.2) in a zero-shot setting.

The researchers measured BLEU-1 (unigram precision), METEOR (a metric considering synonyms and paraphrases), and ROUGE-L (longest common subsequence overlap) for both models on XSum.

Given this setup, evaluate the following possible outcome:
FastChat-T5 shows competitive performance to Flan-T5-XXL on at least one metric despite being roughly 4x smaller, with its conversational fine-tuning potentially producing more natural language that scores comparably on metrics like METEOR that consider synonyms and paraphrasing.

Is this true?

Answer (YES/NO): NO